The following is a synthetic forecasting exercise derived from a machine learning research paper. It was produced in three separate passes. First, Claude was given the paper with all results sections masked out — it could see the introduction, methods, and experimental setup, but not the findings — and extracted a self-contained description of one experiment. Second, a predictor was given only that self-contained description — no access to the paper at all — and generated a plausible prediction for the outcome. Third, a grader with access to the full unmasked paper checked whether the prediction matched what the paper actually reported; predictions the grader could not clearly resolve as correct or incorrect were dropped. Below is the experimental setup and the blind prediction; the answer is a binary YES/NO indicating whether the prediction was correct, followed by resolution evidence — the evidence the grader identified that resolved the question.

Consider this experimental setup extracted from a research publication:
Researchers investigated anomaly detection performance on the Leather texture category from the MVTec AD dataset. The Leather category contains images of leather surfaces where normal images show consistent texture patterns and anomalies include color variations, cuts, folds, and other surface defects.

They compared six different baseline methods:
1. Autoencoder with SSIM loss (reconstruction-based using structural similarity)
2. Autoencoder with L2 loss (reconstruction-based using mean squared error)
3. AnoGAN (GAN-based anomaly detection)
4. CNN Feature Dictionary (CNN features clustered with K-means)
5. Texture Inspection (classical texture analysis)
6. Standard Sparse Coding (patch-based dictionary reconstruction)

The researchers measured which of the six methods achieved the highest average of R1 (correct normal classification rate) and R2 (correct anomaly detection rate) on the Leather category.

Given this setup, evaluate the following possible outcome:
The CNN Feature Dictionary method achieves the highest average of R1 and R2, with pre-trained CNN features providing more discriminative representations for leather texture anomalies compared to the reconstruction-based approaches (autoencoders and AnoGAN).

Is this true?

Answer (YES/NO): NO